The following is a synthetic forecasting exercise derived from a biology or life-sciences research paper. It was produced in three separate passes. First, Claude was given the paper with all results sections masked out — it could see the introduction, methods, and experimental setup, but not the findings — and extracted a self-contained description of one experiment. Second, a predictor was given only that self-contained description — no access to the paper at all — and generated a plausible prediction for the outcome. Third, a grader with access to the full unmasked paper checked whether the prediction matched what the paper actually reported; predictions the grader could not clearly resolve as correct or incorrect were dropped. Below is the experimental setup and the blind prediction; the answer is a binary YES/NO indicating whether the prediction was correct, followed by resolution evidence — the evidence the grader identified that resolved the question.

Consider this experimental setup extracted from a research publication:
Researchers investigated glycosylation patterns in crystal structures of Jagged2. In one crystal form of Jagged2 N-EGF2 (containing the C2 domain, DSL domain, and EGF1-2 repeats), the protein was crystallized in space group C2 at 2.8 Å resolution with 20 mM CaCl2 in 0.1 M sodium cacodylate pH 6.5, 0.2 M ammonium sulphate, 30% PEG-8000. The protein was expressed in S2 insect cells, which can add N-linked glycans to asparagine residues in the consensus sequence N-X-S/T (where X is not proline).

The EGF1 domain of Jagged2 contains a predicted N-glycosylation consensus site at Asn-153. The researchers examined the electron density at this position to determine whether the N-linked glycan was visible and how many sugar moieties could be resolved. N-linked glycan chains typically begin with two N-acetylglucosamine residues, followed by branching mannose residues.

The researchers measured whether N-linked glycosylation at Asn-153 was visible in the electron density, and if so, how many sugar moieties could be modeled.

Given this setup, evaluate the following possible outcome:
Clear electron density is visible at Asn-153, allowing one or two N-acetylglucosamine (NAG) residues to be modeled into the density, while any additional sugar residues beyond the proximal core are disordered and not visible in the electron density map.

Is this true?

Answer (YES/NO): NO